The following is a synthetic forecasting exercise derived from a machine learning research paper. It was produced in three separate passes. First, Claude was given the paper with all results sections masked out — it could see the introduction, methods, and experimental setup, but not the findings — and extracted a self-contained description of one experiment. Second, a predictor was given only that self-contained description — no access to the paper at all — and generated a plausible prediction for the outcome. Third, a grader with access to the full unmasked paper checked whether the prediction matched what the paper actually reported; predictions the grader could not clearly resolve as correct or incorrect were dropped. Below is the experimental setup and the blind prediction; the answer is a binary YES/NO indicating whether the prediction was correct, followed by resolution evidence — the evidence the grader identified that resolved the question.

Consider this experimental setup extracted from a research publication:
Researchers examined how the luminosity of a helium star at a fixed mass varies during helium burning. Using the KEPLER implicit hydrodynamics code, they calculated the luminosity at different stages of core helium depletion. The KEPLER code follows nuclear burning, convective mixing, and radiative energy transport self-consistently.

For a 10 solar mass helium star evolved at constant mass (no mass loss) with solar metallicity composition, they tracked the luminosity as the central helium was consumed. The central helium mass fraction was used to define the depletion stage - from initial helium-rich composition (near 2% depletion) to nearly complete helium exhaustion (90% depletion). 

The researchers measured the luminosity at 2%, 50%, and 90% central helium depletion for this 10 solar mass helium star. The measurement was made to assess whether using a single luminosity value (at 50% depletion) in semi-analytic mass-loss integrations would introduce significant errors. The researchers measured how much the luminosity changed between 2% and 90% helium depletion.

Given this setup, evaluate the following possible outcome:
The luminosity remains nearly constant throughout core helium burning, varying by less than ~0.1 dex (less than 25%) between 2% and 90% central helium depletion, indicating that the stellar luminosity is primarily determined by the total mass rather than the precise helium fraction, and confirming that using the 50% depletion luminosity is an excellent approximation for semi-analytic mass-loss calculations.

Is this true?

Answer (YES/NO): NO